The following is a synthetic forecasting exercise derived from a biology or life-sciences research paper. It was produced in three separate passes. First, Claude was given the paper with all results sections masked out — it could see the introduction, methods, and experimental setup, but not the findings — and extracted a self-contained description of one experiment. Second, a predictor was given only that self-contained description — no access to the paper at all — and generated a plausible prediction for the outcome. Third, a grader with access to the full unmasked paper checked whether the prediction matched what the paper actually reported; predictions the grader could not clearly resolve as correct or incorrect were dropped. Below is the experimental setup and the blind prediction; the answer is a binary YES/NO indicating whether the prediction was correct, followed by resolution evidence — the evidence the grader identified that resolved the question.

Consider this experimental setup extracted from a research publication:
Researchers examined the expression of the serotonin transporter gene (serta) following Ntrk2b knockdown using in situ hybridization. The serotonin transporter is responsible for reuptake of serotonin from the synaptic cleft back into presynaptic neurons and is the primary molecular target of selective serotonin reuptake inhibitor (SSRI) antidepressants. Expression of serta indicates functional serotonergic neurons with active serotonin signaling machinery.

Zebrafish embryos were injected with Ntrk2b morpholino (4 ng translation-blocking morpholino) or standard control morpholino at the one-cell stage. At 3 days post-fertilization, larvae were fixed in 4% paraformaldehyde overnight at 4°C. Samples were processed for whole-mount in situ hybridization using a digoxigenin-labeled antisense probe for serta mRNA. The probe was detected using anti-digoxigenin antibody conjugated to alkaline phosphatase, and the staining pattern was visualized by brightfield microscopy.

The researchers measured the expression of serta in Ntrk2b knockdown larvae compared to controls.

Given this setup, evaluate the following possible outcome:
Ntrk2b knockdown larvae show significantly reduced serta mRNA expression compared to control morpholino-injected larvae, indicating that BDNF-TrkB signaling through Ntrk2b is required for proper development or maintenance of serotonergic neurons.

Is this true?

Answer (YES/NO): YES